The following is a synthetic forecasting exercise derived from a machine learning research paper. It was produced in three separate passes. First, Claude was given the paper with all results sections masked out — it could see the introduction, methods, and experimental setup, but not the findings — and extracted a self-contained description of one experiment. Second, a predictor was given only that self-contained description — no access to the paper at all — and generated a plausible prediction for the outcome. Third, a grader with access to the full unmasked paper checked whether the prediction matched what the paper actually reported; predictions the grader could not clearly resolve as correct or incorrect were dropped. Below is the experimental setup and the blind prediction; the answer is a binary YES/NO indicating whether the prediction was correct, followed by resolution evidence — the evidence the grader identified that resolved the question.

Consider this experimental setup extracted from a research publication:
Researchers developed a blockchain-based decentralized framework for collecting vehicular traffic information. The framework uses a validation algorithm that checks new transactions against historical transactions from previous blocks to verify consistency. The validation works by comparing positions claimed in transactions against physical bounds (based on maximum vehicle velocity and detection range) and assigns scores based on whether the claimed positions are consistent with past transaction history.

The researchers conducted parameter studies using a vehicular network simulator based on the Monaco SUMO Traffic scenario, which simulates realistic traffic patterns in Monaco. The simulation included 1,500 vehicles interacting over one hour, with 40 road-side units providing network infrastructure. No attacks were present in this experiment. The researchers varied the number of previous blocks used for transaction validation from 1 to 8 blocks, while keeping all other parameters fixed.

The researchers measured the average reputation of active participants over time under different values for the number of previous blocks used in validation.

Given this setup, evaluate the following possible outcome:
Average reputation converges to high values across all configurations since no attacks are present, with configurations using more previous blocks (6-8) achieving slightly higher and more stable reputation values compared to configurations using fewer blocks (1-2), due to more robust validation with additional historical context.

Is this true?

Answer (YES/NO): NO